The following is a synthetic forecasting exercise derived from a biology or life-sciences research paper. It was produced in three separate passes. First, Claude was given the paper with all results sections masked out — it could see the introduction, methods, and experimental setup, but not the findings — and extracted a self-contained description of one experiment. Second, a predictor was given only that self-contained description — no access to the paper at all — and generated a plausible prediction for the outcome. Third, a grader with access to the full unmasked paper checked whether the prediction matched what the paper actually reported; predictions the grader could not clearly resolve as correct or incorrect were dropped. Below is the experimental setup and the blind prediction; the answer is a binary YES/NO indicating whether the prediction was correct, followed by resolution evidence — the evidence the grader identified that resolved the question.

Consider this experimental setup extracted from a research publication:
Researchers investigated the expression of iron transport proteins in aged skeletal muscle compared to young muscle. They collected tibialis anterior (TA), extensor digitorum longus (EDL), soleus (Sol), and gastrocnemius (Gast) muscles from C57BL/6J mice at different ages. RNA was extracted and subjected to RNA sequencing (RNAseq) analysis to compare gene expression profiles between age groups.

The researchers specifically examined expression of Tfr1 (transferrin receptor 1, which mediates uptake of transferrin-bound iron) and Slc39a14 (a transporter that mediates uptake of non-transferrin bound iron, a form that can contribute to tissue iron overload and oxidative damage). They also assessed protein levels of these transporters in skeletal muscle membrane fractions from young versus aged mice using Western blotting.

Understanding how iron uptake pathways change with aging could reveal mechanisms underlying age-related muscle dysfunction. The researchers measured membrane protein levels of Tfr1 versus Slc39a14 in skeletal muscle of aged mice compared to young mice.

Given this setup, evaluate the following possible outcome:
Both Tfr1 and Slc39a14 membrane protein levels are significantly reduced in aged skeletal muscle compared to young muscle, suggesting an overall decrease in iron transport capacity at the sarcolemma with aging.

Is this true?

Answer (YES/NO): NO